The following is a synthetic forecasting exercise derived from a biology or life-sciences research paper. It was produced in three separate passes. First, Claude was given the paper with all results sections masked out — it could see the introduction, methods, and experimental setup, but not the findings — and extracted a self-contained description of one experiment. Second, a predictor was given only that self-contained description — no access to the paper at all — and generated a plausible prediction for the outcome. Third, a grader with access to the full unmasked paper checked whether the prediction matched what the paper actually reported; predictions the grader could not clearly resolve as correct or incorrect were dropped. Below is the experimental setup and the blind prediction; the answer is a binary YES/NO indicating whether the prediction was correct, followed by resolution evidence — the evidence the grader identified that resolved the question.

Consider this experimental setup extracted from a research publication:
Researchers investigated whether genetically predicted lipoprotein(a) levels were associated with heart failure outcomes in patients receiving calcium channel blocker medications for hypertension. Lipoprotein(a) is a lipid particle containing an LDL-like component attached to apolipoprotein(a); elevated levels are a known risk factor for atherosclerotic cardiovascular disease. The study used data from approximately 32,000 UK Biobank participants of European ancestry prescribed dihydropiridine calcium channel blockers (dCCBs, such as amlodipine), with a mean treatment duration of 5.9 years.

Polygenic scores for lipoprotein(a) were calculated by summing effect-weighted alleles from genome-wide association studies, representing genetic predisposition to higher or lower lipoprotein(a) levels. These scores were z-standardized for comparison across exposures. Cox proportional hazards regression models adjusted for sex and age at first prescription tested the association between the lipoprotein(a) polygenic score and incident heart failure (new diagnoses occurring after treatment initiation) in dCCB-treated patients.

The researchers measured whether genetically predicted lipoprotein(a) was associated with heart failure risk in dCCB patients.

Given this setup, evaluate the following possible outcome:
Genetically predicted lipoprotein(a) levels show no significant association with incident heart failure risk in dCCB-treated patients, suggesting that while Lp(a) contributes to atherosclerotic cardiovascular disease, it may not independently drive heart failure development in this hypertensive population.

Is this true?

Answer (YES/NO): NO